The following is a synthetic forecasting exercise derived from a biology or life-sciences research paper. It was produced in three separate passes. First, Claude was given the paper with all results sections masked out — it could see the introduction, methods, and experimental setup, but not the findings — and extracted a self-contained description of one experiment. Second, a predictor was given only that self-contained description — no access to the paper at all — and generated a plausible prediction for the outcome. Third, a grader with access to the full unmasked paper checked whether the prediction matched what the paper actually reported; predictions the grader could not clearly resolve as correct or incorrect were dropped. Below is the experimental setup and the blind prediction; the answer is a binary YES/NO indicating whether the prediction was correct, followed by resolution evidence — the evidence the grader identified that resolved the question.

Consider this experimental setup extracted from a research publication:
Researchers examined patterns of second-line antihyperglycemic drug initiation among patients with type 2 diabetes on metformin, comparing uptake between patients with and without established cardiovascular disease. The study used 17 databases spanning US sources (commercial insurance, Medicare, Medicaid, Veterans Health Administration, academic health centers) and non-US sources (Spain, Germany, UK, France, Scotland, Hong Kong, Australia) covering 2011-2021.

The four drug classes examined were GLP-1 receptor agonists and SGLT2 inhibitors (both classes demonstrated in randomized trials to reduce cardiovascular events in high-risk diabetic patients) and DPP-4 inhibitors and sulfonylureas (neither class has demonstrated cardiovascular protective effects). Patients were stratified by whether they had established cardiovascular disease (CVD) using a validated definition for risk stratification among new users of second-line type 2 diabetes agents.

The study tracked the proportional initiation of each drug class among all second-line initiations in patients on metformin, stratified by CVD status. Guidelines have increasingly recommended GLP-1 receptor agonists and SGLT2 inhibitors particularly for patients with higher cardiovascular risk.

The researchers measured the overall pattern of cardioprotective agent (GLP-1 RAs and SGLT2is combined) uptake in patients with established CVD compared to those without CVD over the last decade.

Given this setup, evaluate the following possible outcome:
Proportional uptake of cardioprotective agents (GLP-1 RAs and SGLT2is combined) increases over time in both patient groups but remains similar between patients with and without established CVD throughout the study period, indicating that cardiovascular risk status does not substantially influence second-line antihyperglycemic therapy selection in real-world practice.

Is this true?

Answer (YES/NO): NO